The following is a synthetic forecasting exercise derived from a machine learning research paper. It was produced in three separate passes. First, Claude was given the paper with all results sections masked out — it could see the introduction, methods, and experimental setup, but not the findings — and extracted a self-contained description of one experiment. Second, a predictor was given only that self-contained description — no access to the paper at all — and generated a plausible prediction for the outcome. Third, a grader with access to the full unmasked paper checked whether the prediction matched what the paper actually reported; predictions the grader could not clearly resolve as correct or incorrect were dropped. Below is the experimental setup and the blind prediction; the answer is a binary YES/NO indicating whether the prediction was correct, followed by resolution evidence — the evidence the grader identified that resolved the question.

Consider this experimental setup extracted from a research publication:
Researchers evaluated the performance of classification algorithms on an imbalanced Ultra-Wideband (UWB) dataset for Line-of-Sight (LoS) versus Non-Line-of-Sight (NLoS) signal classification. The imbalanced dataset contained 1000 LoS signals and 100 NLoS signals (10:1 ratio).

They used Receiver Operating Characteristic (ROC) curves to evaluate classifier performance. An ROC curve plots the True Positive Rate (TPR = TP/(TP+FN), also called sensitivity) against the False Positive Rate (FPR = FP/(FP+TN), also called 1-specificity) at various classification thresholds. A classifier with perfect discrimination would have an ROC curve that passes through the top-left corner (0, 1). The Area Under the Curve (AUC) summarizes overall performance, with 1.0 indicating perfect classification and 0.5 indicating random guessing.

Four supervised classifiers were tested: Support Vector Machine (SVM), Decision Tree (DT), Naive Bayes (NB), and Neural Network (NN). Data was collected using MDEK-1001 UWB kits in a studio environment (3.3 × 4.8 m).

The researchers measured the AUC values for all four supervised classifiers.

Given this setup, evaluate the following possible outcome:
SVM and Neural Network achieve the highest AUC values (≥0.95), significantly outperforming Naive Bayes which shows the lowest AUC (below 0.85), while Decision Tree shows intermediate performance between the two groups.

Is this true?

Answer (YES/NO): NO